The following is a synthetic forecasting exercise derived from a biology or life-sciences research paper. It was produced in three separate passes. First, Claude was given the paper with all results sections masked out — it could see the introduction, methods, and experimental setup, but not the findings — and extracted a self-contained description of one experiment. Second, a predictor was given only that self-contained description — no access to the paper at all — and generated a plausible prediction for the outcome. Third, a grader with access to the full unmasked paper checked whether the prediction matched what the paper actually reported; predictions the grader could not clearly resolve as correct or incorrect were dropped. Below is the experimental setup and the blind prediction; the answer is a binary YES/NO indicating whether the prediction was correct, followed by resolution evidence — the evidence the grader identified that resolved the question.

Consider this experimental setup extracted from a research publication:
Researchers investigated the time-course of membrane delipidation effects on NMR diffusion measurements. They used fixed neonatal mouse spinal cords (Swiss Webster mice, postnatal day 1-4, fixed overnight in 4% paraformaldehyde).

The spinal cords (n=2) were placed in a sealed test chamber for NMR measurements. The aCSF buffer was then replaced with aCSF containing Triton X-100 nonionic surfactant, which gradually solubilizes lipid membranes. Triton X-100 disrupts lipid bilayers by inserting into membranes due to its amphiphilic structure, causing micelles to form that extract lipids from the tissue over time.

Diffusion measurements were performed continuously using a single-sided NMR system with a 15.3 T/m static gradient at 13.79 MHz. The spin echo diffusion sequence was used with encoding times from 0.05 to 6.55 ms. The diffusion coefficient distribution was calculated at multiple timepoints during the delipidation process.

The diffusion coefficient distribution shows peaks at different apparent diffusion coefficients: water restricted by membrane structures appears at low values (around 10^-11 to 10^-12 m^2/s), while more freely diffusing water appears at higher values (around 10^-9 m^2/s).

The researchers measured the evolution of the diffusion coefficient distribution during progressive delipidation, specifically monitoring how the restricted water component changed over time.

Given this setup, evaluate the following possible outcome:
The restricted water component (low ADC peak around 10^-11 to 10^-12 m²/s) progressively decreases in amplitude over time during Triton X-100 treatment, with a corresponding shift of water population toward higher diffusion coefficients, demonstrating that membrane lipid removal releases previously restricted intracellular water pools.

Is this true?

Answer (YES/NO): YES